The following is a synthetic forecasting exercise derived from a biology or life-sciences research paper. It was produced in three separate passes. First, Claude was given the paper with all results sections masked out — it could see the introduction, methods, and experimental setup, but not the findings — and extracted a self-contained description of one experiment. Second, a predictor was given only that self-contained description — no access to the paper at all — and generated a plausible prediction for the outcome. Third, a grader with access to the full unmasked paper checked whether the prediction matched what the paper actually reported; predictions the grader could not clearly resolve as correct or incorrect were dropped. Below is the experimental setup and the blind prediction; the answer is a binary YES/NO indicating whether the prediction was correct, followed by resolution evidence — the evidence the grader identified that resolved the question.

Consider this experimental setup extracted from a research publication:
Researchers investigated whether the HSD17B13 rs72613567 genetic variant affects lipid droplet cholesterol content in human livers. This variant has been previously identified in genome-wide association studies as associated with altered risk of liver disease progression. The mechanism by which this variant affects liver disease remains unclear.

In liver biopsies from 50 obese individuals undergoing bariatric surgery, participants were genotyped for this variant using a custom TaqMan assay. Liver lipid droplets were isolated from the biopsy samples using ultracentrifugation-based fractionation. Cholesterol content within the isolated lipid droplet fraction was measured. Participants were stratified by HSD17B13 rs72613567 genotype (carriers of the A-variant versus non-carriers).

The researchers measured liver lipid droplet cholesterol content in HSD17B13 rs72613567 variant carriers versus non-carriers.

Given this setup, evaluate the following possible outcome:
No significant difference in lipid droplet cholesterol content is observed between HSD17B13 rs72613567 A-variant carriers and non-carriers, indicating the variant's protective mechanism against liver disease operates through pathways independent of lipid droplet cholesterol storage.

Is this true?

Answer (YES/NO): NO